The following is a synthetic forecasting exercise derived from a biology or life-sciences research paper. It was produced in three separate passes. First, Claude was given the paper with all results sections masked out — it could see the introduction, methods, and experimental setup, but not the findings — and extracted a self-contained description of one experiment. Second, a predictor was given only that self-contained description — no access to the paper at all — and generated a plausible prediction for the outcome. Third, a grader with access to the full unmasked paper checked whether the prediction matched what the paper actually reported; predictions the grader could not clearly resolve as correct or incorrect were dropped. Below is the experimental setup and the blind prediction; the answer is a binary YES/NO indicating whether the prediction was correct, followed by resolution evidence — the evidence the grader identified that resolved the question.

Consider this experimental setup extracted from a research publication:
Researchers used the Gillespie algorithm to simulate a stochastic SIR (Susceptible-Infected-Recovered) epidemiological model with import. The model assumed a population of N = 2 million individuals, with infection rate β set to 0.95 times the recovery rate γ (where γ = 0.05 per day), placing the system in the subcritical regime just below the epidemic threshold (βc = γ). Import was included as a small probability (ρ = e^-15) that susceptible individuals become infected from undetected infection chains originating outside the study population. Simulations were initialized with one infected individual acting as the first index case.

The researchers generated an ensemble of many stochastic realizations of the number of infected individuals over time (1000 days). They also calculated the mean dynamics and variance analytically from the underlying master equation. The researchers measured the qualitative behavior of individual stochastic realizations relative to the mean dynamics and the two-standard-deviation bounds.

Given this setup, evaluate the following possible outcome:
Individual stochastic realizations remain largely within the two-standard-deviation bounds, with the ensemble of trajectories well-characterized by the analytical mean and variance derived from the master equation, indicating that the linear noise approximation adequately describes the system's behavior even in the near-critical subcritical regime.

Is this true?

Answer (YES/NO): NO